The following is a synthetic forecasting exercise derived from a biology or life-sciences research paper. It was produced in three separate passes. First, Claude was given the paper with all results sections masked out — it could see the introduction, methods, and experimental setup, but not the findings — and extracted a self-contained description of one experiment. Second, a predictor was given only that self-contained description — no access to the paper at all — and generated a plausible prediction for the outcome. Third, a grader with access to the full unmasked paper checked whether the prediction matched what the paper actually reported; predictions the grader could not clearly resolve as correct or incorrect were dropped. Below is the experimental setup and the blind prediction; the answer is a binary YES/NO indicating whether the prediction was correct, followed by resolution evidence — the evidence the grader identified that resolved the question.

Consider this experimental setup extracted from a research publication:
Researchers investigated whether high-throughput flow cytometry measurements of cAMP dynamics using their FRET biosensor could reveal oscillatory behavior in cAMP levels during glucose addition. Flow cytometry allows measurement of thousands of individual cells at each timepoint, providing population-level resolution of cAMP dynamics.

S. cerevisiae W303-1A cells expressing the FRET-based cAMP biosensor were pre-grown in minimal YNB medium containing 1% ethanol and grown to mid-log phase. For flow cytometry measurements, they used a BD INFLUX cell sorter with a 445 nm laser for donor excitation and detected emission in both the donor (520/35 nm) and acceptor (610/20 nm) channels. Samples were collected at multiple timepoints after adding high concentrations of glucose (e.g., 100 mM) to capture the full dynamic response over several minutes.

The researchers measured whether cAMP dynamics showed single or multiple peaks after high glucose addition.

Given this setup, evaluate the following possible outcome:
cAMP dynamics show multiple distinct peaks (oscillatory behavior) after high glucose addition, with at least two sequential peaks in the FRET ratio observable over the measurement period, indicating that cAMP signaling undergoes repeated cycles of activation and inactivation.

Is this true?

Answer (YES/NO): YES